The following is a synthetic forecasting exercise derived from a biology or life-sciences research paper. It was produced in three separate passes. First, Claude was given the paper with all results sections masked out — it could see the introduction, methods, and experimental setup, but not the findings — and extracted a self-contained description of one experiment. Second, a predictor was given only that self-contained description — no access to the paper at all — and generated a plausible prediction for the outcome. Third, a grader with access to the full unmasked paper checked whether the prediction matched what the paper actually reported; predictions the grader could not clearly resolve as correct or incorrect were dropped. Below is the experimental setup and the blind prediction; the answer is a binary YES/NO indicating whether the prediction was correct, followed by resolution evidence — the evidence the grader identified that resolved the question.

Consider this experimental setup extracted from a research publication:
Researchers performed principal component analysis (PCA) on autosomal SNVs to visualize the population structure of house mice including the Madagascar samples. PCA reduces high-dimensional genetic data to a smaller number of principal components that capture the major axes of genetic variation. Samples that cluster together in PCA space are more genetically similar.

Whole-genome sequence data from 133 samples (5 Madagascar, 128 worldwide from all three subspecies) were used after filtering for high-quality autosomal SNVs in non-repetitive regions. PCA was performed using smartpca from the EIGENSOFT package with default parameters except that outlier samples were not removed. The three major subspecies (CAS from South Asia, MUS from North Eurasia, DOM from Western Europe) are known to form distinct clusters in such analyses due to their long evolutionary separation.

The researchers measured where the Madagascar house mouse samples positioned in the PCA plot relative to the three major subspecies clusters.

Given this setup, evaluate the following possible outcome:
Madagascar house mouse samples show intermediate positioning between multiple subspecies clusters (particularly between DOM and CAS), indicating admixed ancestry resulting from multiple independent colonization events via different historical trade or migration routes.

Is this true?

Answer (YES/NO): NO